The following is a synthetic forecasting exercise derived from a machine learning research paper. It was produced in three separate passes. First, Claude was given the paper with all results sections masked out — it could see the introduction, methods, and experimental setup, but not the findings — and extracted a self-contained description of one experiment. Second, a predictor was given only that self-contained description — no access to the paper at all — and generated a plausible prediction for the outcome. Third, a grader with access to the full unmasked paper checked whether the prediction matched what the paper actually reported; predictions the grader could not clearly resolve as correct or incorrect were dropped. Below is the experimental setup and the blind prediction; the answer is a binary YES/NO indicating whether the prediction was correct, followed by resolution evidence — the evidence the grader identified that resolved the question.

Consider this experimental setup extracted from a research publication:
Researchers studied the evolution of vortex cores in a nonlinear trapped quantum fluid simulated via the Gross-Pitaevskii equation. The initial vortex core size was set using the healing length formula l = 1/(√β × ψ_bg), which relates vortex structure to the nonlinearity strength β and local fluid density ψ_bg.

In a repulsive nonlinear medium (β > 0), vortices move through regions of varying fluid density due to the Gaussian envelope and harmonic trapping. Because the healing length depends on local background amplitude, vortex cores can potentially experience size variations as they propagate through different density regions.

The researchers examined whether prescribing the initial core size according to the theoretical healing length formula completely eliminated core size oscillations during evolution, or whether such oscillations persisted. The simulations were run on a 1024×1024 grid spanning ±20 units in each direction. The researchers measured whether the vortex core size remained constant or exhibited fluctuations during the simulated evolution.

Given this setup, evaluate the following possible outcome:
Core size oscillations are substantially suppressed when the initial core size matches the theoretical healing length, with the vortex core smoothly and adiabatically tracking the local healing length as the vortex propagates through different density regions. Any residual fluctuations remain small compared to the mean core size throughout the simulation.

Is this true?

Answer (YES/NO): NO